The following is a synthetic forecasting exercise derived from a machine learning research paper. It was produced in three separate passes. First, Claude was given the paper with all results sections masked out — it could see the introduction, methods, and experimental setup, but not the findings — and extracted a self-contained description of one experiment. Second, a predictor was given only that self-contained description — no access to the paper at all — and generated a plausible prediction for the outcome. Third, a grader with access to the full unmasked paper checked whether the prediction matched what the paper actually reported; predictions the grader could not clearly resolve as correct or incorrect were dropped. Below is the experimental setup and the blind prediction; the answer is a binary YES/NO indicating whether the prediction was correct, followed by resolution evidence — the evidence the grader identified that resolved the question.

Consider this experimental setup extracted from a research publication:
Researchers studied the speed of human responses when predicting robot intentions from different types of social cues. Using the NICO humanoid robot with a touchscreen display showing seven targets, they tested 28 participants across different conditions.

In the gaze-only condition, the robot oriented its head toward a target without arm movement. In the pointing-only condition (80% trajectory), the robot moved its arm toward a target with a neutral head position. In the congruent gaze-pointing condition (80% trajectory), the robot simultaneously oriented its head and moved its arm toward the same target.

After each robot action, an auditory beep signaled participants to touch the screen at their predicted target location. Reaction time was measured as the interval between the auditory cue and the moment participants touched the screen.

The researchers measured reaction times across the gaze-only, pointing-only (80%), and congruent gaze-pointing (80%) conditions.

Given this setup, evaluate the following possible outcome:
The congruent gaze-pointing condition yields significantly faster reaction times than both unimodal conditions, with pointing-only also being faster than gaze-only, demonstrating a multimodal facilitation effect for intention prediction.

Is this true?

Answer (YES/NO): NO